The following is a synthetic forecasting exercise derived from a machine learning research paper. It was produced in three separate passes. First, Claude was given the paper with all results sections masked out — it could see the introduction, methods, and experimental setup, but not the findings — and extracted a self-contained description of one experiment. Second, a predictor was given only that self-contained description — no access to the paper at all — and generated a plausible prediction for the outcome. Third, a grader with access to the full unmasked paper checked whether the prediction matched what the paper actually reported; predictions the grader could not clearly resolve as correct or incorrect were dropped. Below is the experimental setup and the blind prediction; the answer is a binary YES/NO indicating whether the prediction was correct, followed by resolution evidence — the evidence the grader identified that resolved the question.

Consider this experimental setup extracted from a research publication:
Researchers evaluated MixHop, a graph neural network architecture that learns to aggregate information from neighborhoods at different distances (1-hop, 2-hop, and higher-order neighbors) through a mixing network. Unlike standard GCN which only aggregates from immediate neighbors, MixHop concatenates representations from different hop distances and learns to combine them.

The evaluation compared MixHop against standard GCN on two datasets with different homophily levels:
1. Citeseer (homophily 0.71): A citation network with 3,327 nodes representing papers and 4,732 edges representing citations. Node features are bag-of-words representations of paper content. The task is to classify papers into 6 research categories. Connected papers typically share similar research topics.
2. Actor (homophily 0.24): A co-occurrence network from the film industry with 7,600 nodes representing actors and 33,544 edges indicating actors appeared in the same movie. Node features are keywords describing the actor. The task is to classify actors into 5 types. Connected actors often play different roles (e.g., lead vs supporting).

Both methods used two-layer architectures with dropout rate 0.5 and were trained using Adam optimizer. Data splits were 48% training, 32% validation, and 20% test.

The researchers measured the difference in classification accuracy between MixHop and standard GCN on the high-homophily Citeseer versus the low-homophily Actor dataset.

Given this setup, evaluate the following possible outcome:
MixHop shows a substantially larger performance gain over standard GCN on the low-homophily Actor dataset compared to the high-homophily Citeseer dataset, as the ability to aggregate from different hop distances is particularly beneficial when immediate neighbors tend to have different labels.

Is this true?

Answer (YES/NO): YES